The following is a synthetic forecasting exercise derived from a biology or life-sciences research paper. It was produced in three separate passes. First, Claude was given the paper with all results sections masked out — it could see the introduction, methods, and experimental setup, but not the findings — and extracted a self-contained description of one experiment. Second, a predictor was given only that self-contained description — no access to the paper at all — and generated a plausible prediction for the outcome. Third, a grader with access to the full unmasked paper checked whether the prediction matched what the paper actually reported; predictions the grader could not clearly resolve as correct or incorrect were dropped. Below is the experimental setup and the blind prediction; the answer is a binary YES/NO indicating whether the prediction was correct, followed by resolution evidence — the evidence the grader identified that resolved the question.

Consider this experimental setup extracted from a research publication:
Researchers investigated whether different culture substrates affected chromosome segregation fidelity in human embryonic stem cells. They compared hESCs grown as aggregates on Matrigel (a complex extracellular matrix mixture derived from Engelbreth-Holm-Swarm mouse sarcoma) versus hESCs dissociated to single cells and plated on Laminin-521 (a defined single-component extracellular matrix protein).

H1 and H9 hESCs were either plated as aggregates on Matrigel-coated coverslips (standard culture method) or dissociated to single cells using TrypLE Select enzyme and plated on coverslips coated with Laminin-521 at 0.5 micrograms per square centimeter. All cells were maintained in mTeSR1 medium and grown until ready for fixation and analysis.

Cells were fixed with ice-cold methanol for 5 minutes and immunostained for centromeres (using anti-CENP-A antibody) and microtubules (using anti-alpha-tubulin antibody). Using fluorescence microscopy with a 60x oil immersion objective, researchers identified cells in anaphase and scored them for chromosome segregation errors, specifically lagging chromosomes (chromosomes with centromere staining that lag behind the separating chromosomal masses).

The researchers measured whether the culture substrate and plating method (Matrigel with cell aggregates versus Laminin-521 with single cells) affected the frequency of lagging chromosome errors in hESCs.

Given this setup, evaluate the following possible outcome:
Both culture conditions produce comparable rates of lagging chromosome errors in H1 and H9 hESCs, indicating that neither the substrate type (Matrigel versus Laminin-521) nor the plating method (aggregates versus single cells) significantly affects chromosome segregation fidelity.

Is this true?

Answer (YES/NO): NO